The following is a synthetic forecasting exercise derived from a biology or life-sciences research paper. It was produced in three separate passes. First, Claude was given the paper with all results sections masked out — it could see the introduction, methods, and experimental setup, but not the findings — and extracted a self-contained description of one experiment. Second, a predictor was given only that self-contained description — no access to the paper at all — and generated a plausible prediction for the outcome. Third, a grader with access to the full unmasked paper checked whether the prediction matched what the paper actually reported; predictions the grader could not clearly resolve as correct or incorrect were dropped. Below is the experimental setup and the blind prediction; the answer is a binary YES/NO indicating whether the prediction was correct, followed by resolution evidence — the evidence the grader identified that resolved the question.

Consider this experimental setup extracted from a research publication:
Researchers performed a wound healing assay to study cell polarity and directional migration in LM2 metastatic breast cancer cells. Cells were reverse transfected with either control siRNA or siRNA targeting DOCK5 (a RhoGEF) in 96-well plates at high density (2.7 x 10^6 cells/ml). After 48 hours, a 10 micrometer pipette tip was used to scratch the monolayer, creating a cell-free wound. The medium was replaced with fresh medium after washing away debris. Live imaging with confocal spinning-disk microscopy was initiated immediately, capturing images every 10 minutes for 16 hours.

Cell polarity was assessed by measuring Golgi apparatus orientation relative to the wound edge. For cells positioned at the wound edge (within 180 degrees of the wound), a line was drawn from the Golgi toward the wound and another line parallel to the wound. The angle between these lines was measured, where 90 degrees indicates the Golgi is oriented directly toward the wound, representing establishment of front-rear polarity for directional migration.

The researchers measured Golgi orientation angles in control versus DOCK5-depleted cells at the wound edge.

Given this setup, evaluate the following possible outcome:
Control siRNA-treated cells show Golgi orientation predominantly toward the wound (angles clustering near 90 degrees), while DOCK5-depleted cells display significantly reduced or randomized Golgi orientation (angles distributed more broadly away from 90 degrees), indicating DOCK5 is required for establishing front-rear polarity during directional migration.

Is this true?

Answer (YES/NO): YES